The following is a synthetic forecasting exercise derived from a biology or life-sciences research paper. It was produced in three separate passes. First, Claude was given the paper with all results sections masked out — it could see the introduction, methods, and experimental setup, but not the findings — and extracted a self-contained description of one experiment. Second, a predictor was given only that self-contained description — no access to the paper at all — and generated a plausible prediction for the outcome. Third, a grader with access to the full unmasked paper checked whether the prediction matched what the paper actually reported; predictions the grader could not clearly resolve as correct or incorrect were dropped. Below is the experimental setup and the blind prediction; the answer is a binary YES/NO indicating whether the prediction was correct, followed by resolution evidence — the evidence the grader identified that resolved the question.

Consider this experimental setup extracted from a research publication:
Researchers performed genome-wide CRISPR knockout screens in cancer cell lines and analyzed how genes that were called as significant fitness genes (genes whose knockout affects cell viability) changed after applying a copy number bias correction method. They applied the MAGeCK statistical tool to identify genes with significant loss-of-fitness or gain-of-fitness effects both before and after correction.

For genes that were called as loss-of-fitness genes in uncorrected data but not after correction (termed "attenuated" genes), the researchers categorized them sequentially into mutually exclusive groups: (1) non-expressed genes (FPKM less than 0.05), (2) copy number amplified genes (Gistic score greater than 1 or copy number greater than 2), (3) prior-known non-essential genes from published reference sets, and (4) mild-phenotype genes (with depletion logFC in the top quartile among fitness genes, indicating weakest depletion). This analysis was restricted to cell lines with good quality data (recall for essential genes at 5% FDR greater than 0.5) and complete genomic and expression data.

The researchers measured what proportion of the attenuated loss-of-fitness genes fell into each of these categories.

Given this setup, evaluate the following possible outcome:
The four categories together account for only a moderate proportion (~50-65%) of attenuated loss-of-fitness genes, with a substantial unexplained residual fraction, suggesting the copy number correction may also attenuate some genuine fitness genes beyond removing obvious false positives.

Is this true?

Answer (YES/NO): NO